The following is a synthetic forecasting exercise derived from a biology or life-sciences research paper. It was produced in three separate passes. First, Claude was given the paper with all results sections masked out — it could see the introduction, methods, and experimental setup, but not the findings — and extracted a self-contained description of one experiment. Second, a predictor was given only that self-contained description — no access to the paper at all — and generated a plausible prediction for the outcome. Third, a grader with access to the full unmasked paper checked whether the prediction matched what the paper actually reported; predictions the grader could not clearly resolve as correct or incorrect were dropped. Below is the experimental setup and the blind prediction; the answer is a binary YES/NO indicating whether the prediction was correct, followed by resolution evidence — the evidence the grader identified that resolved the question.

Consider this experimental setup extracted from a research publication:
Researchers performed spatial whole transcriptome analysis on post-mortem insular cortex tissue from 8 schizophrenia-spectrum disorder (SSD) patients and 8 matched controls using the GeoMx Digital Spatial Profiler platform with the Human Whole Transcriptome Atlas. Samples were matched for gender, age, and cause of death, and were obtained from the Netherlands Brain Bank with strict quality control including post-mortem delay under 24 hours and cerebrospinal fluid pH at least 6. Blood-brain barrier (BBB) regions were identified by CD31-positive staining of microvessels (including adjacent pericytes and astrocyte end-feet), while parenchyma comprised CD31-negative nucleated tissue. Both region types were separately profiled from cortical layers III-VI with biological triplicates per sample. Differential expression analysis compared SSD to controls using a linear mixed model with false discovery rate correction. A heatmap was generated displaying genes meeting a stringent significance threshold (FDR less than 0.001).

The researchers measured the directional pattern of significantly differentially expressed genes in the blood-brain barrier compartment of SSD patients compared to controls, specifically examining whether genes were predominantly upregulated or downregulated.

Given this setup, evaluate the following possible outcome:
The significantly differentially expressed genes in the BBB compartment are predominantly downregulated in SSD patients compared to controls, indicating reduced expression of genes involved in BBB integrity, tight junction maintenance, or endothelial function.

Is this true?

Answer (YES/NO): NO